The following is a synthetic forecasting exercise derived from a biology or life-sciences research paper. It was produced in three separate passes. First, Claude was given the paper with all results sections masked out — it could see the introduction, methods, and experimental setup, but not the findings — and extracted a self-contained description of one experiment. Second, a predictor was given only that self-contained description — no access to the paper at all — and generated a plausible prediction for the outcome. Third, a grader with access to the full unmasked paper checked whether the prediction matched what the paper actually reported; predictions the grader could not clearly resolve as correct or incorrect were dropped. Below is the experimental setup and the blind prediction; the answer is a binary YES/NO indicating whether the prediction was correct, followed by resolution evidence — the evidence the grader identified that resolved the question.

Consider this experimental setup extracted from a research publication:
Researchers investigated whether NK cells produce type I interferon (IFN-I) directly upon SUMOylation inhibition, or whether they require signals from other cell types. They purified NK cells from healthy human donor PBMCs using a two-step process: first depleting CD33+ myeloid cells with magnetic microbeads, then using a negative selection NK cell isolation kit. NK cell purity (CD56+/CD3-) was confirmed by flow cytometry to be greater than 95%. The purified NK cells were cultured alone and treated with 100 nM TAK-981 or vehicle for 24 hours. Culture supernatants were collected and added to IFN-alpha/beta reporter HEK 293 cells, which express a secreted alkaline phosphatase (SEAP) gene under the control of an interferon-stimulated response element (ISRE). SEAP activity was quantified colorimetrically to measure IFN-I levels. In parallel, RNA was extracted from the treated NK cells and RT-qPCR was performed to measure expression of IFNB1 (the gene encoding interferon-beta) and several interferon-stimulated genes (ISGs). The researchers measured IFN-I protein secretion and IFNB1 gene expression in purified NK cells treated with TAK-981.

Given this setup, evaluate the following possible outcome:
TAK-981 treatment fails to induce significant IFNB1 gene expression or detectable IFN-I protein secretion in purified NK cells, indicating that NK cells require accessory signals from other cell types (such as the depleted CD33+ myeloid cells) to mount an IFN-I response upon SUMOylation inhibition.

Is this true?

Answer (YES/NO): NO